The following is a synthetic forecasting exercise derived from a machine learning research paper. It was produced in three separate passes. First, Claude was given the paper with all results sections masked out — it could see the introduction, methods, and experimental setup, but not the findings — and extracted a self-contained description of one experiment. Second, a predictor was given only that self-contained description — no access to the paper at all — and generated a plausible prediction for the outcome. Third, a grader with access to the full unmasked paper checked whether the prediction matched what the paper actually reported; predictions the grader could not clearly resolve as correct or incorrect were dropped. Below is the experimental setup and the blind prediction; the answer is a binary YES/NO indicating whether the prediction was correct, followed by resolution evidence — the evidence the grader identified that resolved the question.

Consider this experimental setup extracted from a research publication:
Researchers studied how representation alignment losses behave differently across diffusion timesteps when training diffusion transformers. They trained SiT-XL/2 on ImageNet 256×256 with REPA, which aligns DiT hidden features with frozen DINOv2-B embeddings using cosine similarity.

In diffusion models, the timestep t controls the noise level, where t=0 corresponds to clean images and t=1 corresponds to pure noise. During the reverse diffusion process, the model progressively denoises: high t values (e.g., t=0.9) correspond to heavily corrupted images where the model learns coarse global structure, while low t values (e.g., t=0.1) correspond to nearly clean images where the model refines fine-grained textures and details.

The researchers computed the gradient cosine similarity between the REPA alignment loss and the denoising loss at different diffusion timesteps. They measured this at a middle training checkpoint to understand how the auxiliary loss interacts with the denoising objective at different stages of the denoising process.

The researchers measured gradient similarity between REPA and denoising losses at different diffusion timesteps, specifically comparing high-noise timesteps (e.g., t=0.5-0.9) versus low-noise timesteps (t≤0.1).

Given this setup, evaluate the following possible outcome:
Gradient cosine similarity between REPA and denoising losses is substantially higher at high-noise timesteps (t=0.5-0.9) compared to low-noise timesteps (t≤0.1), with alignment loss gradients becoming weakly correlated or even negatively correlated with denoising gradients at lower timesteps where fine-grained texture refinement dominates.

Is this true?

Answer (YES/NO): YES